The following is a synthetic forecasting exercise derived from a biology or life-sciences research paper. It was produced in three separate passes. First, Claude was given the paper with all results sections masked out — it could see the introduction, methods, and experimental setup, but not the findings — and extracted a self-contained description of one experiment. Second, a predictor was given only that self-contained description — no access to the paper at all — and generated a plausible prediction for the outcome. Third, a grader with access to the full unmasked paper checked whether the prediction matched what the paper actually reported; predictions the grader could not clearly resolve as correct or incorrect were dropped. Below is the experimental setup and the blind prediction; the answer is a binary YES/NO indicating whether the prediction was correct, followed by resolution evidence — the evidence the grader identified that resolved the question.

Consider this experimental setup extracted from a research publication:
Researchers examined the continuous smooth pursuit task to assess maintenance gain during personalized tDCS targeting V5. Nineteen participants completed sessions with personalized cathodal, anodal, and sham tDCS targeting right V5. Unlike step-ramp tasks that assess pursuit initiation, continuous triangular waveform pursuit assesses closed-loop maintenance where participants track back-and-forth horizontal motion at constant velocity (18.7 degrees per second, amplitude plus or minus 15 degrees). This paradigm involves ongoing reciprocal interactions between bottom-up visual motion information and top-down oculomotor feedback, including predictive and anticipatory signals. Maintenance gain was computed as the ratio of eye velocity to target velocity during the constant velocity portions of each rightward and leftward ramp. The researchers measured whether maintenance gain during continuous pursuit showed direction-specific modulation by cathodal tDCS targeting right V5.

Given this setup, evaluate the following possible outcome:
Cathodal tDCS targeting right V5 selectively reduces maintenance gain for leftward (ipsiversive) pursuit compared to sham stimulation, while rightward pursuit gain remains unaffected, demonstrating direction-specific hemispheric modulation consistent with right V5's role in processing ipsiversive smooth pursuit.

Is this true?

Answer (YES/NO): NO